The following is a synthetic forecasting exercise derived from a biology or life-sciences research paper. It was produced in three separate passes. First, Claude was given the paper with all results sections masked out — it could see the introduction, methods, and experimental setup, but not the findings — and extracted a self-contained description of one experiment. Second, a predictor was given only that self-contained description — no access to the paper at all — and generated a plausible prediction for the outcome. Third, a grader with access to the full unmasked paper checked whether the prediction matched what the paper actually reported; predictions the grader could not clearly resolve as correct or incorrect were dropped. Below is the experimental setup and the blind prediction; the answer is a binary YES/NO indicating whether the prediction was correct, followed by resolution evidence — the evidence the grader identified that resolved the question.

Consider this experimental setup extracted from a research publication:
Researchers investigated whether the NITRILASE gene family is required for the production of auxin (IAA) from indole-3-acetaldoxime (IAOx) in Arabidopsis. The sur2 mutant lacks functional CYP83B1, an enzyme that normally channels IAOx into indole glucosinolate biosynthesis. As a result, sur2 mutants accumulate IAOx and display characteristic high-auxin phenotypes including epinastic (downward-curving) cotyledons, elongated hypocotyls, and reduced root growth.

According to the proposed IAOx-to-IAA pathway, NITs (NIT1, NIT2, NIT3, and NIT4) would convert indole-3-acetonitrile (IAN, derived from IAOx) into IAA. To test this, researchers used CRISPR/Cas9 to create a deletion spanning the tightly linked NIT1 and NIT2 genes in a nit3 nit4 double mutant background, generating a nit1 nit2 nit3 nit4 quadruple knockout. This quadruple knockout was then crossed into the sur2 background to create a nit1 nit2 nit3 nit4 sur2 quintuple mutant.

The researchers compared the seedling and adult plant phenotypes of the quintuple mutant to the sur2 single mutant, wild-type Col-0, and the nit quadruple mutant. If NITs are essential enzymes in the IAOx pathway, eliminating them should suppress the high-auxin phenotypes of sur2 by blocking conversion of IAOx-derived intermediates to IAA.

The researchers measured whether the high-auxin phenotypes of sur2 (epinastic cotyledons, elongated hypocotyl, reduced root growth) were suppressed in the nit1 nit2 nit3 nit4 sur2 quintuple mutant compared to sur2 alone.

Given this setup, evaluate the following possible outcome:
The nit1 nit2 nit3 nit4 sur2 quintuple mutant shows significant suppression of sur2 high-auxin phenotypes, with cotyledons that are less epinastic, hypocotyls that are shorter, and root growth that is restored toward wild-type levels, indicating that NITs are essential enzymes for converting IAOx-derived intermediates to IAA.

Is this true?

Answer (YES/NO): NO